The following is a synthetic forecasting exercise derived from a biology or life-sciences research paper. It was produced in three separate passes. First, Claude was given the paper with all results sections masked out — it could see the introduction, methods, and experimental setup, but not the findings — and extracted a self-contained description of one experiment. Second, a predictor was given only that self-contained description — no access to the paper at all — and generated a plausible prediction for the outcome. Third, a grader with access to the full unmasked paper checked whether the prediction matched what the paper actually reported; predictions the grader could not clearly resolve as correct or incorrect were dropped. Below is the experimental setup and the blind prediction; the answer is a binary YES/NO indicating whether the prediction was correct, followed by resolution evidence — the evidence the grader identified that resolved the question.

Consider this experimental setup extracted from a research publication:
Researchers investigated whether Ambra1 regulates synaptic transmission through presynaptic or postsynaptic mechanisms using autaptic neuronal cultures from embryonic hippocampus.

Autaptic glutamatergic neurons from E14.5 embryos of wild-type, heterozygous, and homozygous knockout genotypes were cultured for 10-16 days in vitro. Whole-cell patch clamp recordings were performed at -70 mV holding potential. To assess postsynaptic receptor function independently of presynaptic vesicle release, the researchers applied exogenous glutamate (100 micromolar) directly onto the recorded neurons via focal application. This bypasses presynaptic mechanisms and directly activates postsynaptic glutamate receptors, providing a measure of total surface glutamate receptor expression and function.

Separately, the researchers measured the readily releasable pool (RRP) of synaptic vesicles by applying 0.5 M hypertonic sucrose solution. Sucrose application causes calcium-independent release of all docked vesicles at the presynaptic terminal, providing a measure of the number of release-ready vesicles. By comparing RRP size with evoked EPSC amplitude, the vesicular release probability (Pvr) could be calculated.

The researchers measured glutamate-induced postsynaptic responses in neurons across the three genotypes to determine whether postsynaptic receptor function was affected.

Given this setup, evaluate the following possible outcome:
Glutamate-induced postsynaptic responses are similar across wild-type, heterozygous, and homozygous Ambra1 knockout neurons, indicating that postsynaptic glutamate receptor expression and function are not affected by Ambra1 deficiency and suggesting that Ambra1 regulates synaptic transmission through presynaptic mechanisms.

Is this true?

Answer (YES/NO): NO